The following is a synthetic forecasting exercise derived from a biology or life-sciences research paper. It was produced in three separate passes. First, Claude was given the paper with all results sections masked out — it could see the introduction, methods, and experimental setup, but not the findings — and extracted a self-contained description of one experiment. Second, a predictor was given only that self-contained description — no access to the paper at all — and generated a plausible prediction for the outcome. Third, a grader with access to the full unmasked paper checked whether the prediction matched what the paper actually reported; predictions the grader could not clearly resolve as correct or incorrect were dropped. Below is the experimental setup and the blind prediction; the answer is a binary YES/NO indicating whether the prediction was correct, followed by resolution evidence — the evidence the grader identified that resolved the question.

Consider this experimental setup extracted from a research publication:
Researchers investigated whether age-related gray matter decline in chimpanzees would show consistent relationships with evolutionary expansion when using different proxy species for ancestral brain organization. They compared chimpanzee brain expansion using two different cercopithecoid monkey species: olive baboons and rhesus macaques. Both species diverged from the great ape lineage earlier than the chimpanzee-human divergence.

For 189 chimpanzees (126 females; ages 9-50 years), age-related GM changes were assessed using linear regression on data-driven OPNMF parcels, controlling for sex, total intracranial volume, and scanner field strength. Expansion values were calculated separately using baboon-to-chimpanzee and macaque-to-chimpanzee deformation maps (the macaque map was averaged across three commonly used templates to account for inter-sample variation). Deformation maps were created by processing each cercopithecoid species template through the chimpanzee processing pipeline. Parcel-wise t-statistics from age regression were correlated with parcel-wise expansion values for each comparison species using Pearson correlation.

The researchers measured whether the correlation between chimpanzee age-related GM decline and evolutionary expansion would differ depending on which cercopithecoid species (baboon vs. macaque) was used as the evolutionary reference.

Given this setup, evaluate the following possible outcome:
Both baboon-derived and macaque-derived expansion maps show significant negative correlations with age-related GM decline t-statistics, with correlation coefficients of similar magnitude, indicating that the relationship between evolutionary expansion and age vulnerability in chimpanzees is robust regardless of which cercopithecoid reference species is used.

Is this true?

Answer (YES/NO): NO